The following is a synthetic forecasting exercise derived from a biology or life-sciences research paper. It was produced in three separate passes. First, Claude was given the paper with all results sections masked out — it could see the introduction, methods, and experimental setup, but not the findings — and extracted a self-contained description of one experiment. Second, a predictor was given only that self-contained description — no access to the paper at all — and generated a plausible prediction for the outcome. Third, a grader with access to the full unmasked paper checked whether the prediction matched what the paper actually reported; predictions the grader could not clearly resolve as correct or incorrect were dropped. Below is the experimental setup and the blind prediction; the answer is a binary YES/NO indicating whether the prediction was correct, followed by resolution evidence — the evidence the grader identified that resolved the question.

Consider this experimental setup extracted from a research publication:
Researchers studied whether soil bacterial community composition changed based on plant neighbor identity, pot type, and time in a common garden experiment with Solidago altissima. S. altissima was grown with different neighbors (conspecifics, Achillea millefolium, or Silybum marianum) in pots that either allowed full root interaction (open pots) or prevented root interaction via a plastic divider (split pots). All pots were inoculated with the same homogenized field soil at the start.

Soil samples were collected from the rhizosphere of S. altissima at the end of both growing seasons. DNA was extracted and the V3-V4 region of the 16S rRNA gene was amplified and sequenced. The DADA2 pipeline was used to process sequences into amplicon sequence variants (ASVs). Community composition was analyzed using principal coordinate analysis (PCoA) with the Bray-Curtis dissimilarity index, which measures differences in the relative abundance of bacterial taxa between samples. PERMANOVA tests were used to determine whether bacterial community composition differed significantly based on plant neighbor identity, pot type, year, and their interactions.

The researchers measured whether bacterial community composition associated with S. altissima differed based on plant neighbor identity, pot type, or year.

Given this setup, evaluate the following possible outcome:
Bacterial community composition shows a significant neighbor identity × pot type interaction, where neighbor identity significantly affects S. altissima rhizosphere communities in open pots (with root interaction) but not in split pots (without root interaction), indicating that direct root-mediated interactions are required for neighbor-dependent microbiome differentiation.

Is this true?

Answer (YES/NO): NO